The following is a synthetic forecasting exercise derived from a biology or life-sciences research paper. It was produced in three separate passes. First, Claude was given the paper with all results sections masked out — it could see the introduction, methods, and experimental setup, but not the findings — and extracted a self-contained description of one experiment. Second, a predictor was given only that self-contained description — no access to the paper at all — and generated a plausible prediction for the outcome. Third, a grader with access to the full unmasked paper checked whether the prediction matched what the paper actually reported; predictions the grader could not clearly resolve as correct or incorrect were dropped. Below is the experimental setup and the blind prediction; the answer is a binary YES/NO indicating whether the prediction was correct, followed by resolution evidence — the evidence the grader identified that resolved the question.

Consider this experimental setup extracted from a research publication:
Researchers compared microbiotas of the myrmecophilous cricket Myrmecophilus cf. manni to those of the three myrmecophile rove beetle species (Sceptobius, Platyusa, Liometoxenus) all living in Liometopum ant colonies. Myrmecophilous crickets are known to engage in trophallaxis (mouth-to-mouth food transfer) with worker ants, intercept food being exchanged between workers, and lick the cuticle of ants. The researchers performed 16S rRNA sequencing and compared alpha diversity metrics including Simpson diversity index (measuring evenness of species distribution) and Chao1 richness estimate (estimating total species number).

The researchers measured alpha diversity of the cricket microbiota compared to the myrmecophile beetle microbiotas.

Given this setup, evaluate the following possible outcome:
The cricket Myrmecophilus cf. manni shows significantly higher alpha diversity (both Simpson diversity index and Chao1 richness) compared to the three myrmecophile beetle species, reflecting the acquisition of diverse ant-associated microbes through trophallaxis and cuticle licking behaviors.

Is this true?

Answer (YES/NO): YES